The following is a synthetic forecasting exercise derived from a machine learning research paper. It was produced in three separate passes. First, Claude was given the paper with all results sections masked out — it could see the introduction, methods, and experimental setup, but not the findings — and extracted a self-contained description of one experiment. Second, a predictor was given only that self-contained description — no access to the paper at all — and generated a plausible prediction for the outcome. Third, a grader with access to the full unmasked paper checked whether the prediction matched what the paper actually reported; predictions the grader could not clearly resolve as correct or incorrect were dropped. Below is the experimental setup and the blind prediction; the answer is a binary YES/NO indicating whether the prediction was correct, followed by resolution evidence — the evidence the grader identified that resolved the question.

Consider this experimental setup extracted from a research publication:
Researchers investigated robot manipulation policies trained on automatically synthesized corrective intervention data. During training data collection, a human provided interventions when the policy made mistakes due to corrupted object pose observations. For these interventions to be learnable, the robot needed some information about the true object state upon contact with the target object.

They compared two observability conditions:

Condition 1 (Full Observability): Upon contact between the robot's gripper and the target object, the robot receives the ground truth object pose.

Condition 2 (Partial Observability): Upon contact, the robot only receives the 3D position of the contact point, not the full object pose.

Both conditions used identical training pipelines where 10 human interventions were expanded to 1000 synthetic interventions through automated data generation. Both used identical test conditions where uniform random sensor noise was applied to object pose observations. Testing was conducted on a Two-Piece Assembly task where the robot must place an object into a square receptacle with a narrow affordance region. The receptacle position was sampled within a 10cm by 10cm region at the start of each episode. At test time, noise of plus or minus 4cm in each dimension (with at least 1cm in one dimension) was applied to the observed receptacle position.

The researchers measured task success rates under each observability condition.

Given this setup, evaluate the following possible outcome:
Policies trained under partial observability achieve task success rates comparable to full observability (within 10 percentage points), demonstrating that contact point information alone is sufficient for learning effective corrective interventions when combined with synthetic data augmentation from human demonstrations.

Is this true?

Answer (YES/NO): YES